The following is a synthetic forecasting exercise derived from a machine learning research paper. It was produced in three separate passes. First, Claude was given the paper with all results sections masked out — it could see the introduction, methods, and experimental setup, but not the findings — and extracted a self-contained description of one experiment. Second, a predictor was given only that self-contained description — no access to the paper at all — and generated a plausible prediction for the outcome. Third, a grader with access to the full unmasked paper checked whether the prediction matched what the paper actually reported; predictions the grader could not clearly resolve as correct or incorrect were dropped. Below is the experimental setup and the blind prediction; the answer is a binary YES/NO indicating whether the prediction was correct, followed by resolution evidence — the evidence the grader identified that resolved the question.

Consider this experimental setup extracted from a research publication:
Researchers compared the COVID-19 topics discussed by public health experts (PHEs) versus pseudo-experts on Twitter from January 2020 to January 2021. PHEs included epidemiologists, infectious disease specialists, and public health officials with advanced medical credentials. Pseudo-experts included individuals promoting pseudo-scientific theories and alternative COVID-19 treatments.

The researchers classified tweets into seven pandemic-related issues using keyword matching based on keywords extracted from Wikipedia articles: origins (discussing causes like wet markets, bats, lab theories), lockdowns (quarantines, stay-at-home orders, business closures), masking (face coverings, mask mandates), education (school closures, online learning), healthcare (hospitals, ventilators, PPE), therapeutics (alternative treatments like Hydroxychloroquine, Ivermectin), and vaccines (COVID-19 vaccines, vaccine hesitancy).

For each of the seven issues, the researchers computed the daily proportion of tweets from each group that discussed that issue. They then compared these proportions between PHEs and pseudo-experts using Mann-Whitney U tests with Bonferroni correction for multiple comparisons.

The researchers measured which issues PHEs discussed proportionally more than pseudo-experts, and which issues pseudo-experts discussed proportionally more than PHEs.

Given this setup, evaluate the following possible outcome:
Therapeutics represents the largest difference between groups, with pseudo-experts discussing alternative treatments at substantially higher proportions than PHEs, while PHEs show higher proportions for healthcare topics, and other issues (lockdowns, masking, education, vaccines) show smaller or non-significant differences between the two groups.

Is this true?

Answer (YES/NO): NO